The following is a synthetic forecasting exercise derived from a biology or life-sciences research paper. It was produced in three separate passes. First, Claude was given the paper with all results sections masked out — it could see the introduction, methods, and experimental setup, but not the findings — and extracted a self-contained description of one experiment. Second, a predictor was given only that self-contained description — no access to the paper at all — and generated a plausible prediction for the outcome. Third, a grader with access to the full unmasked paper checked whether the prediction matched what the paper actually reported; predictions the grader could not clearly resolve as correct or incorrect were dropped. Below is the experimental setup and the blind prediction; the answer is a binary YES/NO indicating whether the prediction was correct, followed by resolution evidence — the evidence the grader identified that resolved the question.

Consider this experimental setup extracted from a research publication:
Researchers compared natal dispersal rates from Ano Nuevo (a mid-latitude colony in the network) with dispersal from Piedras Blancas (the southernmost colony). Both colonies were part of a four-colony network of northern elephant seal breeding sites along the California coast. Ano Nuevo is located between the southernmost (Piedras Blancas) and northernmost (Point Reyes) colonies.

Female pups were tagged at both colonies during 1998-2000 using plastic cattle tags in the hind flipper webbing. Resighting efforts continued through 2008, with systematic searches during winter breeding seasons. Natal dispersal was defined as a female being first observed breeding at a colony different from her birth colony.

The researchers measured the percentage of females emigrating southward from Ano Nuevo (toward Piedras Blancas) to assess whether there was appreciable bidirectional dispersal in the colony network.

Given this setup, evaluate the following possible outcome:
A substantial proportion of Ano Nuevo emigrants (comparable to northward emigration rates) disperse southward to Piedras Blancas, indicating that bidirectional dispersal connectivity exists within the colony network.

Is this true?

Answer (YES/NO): NO